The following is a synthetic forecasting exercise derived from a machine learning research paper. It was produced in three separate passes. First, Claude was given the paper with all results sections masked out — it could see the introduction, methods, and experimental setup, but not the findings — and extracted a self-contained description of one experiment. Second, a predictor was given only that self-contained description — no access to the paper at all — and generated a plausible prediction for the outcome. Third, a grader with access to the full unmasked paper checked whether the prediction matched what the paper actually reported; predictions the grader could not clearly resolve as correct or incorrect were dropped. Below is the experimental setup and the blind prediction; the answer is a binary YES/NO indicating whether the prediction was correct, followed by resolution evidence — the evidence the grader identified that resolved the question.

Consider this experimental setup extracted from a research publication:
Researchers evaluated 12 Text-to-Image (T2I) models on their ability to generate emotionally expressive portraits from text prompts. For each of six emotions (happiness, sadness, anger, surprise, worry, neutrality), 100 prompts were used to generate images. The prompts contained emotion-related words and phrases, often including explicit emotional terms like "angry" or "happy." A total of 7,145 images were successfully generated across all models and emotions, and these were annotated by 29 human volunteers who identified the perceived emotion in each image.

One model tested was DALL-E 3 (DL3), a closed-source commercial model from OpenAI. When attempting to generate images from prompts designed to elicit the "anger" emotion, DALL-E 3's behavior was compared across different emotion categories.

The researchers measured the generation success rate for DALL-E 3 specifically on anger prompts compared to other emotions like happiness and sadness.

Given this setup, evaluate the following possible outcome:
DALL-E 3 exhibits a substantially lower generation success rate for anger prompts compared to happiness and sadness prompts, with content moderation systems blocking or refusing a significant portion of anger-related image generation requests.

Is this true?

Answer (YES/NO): YES